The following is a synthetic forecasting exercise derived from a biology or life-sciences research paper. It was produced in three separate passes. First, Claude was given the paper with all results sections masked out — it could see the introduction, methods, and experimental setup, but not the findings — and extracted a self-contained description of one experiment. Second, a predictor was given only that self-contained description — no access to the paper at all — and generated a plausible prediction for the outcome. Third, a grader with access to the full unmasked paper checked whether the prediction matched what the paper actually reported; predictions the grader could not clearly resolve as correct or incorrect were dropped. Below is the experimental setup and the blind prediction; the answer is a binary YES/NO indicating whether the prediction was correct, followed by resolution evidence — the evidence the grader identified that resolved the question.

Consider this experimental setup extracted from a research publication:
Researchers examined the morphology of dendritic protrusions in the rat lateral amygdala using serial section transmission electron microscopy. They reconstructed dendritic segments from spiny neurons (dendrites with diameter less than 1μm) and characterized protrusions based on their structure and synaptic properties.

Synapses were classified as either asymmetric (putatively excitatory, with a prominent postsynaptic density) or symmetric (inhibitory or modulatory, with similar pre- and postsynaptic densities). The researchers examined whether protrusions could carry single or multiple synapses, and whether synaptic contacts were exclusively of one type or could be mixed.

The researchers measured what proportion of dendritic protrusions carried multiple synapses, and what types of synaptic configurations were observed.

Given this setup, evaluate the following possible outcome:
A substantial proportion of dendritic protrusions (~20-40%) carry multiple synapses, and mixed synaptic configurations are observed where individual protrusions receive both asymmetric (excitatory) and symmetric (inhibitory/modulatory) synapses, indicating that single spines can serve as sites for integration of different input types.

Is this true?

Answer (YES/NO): NO